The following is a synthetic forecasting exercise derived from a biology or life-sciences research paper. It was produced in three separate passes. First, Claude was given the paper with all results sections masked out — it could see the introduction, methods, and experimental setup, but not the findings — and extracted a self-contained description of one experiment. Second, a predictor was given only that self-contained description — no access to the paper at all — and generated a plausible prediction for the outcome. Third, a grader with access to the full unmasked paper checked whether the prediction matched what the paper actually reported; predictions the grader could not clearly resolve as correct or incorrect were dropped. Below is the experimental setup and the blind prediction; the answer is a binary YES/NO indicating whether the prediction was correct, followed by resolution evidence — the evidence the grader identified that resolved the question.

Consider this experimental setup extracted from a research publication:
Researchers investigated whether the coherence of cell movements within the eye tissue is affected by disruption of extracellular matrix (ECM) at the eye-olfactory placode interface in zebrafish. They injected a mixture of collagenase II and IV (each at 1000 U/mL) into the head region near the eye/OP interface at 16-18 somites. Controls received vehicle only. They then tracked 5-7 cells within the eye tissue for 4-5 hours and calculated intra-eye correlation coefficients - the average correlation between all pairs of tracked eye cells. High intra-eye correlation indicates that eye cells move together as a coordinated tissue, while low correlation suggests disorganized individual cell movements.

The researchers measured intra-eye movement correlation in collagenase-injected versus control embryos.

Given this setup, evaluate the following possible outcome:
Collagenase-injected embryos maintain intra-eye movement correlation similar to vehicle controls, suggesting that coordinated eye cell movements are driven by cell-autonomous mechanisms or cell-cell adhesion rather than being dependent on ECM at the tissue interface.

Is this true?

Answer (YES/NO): NO